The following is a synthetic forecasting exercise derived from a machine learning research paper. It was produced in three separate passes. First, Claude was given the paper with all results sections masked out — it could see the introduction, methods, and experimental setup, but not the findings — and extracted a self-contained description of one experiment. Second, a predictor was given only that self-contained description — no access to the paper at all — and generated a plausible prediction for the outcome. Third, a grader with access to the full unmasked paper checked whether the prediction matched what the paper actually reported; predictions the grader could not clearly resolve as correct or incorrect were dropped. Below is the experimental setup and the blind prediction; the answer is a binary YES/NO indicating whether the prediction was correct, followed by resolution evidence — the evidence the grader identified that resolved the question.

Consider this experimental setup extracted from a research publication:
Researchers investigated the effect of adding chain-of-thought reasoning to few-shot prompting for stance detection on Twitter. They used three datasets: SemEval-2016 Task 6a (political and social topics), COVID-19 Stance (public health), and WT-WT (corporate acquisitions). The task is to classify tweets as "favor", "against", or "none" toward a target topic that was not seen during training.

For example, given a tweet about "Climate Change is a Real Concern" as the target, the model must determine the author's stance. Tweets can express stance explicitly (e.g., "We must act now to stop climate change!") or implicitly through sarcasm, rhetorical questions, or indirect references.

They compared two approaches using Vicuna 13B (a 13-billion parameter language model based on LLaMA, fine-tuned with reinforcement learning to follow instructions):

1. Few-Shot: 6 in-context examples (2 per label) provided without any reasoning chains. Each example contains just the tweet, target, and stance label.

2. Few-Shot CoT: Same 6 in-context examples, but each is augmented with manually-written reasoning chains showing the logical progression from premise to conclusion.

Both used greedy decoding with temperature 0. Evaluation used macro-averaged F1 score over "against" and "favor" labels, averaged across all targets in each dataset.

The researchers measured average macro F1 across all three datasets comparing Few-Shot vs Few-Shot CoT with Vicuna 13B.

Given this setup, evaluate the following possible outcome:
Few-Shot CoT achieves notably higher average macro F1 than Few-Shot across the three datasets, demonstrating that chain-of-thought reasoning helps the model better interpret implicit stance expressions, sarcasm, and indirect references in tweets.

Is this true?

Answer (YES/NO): YES